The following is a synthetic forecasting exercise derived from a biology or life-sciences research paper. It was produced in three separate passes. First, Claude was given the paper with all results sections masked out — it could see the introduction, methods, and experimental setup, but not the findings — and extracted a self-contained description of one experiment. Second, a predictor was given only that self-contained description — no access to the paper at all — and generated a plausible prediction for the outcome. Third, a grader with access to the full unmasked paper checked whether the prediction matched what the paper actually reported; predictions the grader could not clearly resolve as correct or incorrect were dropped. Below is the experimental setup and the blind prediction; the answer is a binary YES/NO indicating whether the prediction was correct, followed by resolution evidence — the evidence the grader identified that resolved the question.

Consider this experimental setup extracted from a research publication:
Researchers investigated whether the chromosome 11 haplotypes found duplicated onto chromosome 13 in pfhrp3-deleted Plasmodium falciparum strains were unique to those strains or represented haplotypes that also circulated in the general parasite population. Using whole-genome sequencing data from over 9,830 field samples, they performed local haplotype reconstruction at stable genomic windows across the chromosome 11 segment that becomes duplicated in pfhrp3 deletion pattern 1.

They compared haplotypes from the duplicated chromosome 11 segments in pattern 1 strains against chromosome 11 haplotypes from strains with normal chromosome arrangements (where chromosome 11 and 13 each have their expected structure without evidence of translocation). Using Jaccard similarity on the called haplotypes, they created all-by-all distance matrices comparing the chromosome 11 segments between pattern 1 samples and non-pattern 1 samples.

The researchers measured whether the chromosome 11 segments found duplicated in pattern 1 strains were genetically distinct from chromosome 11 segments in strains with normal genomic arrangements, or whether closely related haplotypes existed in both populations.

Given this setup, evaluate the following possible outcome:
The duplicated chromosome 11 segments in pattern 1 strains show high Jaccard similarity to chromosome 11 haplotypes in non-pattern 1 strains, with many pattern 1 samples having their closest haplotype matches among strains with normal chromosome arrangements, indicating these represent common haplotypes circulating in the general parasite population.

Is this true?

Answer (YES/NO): YES